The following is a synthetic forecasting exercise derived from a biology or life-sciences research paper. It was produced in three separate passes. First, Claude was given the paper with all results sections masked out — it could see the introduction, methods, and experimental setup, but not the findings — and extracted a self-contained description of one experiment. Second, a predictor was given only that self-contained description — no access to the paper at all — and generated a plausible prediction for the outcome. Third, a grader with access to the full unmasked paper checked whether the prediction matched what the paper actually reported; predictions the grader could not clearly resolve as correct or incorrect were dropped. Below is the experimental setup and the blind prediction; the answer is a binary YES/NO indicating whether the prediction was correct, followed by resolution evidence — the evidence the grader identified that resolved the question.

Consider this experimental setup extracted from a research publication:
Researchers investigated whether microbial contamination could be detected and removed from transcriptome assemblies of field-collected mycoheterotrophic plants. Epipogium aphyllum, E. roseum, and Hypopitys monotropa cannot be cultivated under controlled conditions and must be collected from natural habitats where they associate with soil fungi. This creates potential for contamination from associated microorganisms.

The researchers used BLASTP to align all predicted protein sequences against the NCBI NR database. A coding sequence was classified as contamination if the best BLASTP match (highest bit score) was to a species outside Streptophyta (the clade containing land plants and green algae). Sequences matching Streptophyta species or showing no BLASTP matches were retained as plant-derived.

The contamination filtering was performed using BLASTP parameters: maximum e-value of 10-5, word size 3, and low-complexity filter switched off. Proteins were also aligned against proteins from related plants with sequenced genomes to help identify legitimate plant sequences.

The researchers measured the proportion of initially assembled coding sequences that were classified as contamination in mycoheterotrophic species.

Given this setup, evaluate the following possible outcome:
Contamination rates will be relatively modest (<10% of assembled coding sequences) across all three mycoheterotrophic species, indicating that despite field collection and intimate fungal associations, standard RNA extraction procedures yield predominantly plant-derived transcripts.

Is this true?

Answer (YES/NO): NO